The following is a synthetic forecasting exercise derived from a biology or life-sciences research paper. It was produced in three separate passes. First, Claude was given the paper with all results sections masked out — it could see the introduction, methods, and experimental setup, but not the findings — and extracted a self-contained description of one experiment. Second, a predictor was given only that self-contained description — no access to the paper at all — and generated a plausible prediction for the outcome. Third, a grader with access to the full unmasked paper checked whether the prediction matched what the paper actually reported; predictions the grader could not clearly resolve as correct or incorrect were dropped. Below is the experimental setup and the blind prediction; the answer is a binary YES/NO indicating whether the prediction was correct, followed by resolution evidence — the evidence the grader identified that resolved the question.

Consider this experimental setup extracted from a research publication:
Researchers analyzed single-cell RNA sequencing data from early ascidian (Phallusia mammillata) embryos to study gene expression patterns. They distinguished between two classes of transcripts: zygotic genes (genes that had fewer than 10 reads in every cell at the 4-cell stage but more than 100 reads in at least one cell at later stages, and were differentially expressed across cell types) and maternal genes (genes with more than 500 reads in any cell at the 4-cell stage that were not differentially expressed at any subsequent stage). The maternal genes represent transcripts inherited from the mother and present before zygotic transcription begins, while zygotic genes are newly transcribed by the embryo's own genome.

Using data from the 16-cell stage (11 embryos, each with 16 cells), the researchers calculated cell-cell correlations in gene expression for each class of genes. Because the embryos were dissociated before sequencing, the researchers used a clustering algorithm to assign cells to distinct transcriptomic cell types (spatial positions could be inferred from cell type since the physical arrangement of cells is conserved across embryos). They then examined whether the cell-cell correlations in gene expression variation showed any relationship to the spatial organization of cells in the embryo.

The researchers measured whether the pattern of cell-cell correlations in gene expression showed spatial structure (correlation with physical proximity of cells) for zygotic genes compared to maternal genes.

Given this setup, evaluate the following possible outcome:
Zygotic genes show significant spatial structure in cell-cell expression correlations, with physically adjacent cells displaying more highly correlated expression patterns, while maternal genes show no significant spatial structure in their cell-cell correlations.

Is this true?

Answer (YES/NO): YES